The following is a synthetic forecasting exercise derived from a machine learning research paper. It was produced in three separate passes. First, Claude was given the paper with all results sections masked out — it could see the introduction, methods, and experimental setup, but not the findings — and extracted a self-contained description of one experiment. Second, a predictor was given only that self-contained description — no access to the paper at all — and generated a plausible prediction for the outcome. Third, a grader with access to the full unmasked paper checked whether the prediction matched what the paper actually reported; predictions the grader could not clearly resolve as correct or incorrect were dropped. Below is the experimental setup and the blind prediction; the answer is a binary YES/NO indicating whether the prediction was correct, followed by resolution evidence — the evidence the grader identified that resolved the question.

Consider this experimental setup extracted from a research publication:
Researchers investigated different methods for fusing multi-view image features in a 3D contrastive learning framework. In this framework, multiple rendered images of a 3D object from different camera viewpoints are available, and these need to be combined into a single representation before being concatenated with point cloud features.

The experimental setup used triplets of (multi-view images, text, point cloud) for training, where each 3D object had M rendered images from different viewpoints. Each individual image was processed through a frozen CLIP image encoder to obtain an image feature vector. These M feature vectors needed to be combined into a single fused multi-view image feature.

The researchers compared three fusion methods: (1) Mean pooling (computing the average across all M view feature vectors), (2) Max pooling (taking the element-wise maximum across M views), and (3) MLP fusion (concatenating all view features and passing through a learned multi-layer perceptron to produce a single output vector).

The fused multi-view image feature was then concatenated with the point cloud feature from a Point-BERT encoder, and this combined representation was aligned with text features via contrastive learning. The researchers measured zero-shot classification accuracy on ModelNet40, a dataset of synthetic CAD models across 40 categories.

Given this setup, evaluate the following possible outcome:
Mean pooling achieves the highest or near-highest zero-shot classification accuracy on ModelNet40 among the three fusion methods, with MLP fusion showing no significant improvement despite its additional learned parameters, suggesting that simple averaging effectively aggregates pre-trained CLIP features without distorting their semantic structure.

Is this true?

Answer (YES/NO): NO